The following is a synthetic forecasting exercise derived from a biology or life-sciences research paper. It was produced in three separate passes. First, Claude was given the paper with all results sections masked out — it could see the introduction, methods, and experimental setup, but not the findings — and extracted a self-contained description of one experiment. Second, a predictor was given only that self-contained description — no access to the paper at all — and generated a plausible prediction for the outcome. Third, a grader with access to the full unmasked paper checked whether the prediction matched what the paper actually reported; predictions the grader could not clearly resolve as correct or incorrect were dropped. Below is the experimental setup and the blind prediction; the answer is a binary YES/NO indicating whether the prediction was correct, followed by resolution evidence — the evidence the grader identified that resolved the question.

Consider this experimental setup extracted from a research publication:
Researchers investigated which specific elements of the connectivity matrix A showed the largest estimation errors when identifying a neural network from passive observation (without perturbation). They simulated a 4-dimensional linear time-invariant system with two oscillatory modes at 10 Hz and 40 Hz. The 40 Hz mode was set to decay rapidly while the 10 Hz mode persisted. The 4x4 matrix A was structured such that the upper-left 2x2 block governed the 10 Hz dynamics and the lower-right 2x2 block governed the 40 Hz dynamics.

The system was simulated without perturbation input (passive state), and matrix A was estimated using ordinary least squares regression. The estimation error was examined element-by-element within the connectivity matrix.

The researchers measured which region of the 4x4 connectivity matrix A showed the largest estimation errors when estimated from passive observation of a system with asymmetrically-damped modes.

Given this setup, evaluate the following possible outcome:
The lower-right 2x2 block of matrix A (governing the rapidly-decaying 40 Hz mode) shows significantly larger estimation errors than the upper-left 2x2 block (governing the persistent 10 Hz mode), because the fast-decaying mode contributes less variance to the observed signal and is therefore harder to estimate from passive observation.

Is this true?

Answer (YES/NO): YES